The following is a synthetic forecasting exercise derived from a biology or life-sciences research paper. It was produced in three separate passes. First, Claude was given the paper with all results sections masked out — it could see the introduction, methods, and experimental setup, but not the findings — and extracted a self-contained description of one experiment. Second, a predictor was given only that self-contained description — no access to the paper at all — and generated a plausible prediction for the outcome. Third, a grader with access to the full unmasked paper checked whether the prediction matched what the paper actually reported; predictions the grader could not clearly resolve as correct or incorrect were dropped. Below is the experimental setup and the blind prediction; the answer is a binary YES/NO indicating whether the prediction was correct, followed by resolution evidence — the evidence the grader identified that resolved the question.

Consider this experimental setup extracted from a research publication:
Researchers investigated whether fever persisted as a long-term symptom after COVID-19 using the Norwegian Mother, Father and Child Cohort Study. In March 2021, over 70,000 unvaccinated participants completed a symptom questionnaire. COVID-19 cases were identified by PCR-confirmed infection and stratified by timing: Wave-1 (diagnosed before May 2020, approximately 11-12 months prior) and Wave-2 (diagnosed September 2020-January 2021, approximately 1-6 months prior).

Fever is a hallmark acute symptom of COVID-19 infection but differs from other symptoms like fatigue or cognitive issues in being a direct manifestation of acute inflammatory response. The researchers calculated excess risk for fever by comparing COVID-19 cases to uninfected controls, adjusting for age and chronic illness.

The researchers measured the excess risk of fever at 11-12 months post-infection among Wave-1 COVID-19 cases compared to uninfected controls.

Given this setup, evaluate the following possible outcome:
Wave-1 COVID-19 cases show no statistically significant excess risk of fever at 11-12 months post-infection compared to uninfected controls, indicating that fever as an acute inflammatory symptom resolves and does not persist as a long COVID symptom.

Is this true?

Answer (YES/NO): YES